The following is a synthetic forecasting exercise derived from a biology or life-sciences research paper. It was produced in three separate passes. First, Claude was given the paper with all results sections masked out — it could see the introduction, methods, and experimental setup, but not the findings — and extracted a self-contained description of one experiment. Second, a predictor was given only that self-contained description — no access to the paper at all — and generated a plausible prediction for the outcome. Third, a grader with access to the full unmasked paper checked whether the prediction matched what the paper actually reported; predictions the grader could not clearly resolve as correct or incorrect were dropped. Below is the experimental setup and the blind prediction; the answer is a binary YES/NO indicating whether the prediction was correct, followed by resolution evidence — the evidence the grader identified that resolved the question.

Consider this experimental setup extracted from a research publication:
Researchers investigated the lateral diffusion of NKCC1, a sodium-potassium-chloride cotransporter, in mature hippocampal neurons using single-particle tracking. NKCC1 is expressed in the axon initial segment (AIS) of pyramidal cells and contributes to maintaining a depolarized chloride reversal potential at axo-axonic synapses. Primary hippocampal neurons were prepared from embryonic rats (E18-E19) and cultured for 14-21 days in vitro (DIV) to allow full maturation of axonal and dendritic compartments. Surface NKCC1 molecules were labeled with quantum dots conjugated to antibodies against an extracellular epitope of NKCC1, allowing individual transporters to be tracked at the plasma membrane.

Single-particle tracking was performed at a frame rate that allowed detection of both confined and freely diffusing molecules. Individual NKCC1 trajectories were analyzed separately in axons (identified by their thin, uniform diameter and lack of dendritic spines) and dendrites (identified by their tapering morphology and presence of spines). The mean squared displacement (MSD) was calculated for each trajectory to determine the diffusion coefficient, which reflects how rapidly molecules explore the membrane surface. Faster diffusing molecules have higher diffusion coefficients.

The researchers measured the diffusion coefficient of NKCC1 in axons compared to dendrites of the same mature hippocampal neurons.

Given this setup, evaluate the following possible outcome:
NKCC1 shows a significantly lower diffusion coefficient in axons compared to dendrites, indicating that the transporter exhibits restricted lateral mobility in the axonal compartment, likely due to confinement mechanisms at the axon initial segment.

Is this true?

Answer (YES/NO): NO